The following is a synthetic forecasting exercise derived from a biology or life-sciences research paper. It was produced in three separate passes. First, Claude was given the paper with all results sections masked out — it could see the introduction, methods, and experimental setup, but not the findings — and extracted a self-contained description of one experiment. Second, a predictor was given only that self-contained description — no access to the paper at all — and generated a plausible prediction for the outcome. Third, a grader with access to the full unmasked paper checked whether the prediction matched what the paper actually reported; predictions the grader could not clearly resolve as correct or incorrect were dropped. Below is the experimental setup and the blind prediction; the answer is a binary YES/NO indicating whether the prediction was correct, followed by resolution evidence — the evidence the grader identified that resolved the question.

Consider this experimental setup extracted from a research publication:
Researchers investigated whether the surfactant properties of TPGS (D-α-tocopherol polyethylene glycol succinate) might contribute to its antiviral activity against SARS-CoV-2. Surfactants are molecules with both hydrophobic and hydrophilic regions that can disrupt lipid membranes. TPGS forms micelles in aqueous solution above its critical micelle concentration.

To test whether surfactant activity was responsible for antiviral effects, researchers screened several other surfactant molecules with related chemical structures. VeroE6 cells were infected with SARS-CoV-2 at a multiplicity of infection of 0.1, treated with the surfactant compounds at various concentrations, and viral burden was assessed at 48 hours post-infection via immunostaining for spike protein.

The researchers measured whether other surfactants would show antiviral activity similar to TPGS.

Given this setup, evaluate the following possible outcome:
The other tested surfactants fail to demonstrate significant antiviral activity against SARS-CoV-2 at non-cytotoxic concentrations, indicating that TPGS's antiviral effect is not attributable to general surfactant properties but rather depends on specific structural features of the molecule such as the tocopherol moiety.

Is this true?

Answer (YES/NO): YES